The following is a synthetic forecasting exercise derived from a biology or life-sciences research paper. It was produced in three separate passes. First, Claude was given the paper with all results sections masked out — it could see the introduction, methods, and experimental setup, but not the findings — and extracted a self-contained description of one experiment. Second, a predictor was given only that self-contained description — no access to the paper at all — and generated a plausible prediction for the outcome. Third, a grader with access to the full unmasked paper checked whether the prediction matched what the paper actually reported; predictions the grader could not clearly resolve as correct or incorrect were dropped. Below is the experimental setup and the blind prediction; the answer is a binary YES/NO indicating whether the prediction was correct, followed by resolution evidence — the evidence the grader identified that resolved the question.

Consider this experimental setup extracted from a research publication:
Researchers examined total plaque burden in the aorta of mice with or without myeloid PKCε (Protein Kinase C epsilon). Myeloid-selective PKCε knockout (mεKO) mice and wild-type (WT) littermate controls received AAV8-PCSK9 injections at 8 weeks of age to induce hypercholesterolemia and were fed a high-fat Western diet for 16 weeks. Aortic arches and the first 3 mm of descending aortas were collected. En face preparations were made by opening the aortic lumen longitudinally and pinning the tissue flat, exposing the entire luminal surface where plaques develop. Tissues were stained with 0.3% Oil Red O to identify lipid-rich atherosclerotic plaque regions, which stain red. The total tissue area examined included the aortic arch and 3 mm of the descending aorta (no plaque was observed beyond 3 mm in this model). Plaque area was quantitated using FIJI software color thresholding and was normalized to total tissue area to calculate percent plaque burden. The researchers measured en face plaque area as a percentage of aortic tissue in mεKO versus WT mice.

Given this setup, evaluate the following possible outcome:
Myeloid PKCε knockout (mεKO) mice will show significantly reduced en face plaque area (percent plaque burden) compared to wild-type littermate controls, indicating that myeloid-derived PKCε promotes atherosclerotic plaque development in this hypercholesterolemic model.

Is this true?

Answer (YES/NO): NO